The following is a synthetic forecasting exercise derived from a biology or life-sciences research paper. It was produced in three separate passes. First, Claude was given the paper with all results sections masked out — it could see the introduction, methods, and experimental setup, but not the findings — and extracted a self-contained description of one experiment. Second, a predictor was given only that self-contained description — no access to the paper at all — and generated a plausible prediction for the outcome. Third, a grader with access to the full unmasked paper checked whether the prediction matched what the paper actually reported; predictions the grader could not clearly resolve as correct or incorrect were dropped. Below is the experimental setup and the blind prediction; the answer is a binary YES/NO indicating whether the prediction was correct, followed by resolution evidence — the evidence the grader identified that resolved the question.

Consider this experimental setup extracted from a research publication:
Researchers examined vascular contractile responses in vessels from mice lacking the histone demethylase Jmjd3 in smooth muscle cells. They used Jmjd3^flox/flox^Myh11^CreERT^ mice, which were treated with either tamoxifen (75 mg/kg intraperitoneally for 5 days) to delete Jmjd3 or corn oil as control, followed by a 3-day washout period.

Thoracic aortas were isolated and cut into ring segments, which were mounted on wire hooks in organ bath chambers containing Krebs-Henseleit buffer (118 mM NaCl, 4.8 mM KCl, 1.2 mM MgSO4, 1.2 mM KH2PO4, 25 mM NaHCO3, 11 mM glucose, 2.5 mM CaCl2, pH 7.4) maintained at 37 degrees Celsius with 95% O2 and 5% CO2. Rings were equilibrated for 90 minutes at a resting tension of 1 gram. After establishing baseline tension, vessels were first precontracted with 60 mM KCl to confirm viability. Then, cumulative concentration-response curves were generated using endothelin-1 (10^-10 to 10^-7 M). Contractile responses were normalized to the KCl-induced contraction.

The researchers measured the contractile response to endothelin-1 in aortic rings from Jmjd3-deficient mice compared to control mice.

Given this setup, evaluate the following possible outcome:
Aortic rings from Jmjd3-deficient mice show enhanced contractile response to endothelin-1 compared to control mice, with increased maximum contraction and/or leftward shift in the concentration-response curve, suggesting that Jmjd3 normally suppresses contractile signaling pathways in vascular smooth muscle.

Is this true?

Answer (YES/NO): YES